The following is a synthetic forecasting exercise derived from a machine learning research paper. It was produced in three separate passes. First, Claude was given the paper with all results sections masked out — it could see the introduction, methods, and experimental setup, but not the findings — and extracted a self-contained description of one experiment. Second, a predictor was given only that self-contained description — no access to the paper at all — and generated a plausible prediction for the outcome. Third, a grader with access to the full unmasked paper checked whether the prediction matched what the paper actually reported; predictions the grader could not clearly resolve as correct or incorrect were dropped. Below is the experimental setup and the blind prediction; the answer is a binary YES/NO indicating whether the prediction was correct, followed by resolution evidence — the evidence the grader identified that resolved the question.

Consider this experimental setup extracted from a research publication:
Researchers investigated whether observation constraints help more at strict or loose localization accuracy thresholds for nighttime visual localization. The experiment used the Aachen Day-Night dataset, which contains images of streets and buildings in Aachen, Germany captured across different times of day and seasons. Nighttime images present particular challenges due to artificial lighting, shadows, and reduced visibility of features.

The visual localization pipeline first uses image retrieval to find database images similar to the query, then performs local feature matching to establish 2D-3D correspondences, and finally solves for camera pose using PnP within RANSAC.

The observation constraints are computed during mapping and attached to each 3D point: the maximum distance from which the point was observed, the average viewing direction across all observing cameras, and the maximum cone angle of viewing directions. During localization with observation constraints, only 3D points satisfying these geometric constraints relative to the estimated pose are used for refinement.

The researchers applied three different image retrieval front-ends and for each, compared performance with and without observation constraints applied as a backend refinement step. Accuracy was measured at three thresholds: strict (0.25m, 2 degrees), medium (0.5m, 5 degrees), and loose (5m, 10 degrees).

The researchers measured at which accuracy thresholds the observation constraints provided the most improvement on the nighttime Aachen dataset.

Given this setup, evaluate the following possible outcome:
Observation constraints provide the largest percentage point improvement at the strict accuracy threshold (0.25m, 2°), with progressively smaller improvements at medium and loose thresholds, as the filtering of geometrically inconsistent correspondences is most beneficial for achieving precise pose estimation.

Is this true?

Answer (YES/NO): NO